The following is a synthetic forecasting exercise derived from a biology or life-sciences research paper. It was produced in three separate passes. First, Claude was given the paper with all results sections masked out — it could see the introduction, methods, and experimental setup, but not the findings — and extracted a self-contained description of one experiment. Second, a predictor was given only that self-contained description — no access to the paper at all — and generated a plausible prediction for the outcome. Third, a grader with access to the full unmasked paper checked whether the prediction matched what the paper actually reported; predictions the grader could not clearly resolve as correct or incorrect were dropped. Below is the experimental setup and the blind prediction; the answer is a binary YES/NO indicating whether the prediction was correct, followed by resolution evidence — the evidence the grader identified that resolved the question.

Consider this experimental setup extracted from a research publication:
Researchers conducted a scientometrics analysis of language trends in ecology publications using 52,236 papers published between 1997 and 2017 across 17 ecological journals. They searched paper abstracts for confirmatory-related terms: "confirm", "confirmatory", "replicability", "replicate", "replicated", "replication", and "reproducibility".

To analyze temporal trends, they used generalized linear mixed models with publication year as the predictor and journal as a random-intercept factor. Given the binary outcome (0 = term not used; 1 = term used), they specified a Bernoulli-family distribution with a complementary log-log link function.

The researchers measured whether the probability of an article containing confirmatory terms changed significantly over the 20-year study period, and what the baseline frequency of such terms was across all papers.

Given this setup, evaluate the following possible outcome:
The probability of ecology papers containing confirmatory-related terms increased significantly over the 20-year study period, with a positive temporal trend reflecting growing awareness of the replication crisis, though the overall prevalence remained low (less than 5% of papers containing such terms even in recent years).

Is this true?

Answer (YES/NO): NO